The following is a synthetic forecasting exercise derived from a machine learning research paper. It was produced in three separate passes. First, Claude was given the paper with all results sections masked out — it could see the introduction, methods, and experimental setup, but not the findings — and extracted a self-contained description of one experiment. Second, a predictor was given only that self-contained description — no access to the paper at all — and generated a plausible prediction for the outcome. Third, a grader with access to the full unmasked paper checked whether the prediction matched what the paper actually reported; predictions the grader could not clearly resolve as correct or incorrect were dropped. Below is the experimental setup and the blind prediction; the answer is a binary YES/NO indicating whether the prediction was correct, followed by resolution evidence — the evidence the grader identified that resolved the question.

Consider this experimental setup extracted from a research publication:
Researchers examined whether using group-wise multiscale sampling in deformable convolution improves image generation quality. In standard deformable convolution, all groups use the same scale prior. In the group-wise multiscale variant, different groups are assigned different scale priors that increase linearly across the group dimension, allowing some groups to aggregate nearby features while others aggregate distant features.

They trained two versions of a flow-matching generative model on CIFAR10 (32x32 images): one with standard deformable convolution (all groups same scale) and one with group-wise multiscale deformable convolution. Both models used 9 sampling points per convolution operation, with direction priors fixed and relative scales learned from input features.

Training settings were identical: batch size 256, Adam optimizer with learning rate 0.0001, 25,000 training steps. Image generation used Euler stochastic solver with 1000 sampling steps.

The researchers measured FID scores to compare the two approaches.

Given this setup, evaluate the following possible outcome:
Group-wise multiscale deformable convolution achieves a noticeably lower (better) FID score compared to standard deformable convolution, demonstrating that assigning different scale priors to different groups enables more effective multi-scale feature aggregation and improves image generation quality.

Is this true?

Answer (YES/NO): YES